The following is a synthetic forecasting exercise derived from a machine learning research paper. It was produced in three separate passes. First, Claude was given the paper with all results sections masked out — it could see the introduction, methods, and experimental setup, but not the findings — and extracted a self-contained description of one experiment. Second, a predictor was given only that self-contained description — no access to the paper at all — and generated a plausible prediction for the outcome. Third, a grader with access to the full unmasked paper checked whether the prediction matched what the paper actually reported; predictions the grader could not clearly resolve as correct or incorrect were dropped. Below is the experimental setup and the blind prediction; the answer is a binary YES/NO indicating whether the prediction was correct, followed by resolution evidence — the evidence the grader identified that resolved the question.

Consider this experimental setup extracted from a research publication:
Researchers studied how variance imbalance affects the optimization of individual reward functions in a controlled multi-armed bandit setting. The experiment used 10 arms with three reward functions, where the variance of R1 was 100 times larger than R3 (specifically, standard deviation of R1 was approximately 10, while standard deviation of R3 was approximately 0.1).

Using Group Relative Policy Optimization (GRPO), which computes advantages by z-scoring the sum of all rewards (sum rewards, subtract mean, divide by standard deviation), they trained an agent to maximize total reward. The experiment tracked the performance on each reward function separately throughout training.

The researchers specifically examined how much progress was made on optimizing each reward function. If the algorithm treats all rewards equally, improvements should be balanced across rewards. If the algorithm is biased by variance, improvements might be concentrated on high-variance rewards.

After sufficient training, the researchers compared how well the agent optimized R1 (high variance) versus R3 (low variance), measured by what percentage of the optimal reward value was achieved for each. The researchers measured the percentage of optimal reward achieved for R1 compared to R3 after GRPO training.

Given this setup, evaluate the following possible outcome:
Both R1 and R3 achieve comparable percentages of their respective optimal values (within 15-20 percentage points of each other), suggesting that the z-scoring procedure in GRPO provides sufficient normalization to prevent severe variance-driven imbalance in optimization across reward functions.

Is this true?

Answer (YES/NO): NO